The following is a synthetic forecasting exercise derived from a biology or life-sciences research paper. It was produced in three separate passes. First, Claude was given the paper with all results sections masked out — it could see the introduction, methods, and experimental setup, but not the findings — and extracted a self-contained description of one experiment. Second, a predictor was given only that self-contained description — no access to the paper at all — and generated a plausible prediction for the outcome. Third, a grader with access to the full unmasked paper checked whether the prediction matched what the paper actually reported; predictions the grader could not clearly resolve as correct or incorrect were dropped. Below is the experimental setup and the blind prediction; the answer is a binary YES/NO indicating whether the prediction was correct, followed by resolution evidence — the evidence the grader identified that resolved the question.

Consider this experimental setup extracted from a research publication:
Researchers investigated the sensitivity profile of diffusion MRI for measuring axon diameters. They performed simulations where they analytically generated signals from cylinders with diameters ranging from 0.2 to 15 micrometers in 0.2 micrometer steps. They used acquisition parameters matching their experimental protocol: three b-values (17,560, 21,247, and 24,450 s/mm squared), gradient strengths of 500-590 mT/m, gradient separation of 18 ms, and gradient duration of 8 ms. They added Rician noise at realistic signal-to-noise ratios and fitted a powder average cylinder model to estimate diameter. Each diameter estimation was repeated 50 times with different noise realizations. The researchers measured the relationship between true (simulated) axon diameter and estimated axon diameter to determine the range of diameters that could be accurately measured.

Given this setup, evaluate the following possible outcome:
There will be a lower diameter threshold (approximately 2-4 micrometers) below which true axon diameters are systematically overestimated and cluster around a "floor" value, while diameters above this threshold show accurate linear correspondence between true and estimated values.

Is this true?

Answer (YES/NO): NO